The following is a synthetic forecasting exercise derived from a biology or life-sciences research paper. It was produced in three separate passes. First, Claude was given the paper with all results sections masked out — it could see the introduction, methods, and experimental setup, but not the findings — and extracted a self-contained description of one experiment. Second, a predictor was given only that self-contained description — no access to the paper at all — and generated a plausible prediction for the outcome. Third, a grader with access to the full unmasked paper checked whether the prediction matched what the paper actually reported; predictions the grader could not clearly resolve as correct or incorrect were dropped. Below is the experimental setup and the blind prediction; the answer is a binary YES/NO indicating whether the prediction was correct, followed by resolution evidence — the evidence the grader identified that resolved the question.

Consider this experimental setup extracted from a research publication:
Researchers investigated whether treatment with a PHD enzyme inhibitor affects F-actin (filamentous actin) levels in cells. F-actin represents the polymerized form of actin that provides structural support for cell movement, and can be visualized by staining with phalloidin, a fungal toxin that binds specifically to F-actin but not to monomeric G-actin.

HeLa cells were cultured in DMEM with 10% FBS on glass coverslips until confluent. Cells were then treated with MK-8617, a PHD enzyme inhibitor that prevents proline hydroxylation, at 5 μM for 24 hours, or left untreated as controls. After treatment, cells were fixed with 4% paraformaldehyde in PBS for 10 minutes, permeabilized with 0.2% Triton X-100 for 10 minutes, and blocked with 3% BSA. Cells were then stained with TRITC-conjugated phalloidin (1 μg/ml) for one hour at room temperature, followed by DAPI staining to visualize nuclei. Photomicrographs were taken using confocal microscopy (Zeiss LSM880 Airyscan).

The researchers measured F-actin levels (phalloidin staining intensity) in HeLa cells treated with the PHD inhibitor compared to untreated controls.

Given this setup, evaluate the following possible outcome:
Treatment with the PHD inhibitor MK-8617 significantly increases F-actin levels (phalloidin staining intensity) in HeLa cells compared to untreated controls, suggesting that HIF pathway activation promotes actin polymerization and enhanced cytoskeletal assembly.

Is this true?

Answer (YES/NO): NO